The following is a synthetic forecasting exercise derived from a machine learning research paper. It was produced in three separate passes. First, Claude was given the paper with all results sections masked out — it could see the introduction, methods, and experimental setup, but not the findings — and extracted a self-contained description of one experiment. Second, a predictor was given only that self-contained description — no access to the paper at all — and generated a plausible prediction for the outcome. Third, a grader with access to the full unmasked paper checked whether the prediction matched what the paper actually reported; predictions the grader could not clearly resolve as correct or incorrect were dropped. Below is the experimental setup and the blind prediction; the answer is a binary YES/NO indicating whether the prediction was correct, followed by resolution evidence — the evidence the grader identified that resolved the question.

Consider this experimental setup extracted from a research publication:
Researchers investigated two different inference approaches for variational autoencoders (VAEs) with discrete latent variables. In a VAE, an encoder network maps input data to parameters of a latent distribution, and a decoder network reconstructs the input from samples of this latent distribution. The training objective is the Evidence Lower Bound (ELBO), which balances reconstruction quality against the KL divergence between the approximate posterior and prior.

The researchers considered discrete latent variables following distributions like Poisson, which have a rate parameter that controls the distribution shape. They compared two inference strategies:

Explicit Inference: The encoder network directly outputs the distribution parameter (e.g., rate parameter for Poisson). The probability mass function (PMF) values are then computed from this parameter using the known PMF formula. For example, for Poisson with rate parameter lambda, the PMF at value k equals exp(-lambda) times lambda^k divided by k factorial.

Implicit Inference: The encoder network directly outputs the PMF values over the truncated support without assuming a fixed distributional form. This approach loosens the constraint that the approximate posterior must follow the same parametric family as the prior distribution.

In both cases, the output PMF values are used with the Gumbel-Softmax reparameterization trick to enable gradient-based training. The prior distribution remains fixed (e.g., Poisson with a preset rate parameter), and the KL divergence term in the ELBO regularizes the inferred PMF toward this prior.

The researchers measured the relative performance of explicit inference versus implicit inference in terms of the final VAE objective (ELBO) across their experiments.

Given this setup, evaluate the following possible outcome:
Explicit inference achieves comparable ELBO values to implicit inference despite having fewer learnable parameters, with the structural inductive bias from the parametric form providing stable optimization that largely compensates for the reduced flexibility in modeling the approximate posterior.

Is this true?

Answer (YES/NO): NO